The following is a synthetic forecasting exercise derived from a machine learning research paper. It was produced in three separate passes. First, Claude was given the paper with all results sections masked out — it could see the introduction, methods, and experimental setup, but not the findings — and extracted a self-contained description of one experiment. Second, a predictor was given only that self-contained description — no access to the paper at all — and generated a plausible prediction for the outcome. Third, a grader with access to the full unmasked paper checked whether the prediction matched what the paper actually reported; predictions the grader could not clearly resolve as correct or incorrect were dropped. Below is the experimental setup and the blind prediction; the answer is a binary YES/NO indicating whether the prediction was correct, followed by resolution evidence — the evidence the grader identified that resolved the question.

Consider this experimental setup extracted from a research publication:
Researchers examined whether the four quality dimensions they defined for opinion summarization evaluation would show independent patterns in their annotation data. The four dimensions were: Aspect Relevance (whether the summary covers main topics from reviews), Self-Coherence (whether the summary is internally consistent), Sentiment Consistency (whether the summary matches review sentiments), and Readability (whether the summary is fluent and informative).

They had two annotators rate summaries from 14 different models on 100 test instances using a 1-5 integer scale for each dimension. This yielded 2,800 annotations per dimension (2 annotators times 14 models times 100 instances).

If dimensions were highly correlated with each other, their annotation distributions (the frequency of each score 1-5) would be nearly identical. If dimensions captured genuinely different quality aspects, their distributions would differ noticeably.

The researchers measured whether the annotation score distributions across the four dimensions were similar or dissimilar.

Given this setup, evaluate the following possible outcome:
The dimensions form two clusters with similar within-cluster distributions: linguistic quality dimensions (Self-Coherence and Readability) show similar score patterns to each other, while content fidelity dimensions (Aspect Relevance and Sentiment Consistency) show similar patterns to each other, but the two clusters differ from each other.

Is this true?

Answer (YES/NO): NO